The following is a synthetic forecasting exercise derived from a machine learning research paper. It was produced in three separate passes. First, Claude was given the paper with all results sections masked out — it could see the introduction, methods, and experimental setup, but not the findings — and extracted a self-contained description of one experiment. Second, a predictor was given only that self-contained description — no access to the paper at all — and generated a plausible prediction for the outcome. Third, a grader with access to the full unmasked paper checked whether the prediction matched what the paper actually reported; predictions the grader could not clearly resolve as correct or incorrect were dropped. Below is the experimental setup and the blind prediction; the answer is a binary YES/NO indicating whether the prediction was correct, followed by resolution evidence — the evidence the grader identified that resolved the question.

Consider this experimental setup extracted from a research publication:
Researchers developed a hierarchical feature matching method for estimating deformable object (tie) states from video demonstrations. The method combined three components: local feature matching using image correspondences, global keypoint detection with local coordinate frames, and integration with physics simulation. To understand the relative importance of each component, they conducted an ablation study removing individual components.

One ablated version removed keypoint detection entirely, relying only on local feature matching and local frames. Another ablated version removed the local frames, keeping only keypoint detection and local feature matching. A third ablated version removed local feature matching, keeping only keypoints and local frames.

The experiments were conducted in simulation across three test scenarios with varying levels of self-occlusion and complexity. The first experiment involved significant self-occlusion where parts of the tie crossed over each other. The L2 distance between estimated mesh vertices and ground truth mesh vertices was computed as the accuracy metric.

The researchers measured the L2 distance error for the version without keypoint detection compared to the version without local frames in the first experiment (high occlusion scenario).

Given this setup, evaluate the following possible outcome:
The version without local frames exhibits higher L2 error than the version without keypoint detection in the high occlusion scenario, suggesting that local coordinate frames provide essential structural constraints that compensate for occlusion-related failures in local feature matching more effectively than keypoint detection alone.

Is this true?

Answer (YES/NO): NO